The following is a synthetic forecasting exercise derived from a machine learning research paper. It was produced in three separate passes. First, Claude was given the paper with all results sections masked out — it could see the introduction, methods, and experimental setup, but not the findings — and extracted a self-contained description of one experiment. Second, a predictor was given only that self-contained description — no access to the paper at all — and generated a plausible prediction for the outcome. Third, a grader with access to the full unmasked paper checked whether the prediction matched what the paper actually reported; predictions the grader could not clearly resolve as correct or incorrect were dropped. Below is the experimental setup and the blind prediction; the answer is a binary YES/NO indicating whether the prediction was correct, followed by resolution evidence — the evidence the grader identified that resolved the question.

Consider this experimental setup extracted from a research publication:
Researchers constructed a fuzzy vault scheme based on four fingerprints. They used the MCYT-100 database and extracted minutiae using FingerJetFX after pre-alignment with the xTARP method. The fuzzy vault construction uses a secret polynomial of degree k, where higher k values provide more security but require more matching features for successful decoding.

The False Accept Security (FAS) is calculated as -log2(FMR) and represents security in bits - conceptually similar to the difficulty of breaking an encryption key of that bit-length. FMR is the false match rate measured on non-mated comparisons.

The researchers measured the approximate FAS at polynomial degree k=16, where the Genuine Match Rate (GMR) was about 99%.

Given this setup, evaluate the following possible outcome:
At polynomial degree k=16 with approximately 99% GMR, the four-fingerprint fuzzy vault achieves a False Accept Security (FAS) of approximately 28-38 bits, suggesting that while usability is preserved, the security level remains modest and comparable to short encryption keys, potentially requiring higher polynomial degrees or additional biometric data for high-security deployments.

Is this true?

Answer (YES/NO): NO